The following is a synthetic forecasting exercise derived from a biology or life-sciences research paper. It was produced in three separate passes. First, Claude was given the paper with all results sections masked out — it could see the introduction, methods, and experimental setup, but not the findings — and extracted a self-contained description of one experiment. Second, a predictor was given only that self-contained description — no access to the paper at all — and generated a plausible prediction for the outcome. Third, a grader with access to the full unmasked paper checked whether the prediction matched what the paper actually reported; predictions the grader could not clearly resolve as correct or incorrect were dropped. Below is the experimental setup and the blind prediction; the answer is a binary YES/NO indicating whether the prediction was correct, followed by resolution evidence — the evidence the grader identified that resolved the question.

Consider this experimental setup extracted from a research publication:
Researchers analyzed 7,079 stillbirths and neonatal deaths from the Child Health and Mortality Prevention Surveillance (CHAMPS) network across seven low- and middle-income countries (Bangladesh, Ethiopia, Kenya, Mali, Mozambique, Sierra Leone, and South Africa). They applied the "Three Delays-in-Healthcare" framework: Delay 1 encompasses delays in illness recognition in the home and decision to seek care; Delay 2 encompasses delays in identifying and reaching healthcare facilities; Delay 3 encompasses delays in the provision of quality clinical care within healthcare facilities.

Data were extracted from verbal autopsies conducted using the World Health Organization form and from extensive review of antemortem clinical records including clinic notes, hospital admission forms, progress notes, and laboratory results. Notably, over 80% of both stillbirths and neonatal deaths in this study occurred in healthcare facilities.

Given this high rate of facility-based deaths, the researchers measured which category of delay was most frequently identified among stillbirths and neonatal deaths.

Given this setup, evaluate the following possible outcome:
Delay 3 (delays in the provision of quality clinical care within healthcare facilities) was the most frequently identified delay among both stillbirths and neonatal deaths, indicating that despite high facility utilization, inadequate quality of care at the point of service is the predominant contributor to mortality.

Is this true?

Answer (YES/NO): NO